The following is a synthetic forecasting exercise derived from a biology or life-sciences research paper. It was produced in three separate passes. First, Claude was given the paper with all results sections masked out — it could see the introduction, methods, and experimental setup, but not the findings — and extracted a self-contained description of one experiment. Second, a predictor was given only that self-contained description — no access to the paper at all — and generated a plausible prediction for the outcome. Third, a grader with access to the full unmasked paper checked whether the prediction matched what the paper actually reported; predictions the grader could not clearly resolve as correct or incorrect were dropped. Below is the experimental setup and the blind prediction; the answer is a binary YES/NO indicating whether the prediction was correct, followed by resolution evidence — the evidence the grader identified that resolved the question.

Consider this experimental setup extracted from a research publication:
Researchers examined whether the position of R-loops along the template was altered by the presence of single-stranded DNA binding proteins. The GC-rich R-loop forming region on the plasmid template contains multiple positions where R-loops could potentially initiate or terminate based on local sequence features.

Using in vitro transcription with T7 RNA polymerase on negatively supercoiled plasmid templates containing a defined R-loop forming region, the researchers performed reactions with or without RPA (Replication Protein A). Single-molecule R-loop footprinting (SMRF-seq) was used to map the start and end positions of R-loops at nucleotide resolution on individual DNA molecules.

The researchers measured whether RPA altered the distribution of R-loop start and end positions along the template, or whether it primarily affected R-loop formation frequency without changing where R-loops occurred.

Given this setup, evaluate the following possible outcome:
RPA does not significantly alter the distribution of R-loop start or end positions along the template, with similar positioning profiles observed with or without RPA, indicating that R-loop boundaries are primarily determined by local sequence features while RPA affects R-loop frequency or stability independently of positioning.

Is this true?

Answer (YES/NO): YES